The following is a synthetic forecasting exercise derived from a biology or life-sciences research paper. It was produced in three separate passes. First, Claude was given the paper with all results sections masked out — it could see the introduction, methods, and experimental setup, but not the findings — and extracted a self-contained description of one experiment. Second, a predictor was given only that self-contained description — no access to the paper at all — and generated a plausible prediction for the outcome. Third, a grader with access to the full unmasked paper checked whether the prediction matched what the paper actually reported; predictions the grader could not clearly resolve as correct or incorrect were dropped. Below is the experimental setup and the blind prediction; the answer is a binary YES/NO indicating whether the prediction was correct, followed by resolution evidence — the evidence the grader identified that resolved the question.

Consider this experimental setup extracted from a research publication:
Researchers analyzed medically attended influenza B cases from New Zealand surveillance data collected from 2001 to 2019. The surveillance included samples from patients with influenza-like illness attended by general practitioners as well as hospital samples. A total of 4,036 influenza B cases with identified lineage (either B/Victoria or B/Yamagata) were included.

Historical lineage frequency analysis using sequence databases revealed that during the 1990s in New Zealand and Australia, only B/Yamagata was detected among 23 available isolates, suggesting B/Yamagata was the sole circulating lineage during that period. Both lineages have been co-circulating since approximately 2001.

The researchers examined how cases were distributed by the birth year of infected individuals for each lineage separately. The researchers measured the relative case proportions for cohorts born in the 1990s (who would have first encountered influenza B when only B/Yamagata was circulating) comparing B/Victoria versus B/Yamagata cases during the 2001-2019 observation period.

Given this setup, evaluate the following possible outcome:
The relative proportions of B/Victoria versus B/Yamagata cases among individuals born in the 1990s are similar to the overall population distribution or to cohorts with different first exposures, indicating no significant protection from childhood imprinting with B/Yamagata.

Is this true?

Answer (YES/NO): NO